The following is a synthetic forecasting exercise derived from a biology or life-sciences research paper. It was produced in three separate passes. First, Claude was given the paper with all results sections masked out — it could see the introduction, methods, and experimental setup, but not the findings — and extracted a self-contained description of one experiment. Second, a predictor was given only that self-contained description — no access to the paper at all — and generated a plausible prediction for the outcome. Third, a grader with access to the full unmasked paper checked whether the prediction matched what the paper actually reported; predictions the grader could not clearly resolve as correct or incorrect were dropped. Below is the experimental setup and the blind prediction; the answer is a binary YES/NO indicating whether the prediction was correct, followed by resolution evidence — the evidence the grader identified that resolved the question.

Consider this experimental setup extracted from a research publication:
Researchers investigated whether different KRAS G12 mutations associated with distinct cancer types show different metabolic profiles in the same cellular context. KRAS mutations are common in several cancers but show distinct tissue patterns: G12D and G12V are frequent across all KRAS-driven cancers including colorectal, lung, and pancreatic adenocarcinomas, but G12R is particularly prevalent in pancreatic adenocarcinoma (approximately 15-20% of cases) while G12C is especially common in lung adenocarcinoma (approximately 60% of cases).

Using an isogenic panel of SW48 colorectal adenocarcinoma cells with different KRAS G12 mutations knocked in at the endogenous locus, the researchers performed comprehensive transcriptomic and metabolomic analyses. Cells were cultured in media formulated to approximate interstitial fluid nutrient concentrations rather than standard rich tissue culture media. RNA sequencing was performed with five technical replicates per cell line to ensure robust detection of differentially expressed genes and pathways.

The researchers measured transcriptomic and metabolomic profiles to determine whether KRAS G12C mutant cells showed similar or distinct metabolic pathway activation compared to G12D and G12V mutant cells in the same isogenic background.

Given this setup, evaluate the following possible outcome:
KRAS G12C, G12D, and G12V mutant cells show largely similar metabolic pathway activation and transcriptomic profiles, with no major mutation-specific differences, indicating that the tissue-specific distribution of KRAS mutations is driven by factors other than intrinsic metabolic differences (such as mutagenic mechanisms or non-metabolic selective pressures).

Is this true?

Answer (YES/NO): NO